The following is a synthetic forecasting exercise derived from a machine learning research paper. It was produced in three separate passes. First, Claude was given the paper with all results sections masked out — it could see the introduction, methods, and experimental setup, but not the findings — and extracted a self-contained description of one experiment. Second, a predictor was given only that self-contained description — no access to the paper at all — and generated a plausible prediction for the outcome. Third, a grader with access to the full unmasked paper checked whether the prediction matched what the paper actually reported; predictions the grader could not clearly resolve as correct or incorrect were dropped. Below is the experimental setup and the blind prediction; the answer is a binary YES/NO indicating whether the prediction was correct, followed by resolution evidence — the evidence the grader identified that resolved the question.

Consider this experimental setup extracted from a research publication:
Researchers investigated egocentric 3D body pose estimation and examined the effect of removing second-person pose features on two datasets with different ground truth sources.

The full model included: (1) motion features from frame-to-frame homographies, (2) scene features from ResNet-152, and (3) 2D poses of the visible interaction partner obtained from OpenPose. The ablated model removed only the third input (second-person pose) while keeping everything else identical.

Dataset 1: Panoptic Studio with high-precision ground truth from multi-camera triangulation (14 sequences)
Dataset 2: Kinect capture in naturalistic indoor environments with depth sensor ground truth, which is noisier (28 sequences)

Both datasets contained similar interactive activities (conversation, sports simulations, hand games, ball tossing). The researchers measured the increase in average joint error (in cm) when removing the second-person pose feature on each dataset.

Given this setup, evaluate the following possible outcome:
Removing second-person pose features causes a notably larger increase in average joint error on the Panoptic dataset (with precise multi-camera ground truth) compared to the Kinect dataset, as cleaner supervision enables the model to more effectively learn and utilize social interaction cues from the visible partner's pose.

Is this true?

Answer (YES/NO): YES